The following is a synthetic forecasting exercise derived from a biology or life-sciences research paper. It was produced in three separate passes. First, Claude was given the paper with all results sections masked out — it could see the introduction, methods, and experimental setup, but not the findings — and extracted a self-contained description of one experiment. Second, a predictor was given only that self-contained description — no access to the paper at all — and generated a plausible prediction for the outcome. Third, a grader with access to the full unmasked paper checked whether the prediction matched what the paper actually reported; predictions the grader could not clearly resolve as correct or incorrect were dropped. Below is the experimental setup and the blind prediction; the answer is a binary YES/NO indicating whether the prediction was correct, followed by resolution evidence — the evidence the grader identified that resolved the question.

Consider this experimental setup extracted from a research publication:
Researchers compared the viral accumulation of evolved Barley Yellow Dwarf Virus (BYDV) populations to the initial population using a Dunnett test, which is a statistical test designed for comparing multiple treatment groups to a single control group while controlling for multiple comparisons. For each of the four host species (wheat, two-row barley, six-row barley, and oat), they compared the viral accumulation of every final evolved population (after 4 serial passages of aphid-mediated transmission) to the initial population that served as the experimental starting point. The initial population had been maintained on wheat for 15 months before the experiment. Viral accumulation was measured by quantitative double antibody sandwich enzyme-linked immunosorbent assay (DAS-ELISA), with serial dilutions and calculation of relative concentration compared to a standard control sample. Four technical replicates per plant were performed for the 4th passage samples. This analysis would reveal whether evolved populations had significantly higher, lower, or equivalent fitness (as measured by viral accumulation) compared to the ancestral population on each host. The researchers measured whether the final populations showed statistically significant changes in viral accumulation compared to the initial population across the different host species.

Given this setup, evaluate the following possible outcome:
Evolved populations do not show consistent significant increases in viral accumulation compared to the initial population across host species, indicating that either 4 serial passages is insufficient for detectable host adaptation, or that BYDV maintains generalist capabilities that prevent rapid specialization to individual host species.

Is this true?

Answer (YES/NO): NO